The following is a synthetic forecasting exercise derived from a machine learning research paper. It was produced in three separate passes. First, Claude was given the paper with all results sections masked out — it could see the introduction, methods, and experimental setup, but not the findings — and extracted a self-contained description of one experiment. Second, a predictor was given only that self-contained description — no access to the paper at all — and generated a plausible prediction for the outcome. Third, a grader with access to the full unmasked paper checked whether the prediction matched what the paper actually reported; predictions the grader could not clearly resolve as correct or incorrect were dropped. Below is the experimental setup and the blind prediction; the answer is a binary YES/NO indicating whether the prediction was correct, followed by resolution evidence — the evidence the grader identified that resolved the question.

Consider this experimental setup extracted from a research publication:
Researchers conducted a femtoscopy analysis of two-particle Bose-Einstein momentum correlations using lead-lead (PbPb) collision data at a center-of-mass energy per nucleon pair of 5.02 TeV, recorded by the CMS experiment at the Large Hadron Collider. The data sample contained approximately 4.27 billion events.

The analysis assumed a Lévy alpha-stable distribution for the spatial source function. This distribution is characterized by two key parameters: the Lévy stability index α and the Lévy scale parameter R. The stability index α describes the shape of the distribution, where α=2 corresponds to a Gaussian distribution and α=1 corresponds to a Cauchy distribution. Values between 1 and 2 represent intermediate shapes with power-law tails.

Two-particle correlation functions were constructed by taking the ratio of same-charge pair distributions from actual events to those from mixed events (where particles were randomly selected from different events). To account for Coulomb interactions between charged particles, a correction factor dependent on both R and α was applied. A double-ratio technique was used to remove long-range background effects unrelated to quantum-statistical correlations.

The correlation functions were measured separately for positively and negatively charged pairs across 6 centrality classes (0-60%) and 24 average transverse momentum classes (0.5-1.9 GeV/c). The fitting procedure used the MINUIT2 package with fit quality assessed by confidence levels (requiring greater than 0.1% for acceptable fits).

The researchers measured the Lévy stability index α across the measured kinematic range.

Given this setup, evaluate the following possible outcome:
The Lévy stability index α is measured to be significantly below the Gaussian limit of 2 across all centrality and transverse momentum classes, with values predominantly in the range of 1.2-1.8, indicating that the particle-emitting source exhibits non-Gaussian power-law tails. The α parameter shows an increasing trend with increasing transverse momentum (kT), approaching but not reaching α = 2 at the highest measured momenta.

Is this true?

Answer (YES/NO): NO